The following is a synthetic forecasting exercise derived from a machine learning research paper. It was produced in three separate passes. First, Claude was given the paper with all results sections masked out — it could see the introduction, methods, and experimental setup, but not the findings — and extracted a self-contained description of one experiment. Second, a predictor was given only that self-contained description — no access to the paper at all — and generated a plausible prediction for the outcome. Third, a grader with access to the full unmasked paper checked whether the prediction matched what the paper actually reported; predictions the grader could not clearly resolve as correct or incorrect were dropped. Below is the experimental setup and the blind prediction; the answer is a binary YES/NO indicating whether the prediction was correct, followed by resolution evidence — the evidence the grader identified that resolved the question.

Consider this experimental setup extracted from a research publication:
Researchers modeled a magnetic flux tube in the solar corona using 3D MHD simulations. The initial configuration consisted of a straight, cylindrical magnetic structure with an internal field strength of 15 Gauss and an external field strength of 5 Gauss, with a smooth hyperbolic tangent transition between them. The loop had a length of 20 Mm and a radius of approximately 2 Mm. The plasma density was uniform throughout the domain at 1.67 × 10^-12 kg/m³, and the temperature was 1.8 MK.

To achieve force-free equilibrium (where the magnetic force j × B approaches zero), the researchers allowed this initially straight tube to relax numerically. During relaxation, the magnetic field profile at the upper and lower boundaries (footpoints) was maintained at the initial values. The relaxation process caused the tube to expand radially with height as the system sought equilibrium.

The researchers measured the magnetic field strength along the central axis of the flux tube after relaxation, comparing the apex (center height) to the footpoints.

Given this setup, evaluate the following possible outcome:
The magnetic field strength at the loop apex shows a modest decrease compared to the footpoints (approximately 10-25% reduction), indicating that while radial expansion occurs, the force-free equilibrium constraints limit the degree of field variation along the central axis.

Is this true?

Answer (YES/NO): NO